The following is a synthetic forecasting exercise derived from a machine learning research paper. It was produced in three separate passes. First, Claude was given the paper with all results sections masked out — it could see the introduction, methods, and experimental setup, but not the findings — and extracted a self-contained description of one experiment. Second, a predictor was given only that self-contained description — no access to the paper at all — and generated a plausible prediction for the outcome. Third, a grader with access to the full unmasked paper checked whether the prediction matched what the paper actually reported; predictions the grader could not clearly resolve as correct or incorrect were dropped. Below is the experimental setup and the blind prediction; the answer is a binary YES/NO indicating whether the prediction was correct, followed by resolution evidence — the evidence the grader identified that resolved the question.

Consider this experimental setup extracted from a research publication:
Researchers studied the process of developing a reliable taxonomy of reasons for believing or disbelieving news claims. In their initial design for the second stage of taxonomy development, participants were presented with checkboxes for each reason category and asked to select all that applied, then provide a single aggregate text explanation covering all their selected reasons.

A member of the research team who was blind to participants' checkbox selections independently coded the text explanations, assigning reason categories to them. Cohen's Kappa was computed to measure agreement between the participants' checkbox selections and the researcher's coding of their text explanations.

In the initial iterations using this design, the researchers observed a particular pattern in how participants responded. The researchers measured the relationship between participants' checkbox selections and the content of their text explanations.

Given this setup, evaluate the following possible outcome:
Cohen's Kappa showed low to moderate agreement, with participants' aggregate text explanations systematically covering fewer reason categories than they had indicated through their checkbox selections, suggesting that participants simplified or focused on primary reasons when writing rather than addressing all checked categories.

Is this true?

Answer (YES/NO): YES